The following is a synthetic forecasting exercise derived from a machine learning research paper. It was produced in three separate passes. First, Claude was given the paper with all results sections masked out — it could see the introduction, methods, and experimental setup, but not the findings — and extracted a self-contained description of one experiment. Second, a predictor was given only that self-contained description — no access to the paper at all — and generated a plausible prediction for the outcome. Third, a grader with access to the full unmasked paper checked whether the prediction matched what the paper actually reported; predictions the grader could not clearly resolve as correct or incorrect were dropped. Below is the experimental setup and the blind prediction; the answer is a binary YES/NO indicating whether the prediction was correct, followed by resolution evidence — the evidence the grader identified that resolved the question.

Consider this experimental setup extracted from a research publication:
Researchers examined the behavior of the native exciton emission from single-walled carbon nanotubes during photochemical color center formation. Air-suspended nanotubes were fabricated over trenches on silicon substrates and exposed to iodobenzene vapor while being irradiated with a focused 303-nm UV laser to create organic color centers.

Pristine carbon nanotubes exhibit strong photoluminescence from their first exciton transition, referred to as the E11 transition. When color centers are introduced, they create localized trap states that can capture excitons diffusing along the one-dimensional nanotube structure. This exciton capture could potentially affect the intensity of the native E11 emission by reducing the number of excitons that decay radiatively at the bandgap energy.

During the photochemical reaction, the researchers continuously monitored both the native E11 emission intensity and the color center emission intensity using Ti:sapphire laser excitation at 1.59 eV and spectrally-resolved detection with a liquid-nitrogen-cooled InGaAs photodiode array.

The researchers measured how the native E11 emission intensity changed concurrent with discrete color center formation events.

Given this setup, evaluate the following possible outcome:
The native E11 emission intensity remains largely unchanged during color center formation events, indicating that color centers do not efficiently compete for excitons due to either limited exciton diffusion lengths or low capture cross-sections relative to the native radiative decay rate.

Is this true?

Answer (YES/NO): NO